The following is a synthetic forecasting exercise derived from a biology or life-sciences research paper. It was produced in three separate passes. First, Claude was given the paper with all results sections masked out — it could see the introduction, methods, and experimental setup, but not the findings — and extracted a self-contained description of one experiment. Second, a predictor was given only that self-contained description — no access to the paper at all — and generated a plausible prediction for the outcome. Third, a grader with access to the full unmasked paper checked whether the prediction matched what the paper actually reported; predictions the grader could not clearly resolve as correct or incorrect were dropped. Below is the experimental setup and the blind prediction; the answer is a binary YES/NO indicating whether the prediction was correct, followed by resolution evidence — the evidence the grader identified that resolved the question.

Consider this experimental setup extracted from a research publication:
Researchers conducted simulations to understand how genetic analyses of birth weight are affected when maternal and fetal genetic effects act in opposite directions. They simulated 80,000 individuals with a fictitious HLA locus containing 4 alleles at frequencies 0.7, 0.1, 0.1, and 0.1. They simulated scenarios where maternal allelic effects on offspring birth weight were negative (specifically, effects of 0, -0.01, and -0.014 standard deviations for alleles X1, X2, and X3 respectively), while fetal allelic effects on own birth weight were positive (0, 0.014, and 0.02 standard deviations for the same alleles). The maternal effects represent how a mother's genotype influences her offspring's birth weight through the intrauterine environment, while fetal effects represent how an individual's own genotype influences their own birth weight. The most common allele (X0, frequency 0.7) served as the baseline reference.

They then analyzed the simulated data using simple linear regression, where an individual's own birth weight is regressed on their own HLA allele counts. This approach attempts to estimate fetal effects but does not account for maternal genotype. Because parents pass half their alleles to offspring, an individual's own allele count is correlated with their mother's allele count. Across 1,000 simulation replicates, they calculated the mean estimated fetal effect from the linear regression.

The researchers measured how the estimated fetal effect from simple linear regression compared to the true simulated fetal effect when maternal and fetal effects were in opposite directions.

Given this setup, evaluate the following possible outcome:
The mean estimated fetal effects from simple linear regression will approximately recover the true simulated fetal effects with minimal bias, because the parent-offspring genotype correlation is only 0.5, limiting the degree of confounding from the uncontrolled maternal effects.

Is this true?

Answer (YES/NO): NO